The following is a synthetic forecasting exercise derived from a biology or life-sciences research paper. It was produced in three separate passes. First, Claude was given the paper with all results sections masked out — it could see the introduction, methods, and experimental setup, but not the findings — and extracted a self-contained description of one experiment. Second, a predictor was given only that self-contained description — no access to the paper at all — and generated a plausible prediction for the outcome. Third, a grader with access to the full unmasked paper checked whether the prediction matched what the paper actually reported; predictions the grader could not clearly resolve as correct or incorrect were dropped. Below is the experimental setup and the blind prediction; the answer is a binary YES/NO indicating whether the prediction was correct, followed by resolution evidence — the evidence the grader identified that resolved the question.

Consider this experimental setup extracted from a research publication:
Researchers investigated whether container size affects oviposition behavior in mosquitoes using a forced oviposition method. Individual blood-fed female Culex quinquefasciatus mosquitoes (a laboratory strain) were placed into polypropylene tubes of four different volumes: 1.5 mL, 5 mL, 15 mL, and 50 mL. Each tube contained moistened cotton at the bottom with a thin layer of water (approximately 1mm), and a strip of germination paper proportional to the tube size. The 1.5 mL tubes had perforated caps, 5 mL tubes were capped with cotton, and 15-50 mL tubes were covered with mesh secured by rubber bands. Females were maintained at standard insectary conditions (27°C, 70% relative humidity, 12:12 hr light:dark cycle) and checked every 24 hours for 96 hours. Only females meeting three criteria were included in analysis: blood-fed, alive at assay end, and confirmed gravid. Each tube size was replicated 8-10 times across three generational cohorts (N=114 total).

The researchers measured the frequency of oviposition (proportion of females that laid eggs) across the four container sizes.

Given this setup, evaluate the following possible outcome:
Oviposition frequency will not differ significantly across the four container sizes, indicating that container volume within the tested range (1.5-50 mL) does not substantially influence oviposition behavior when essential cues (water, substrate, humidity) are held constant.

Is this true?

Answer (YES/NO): NO